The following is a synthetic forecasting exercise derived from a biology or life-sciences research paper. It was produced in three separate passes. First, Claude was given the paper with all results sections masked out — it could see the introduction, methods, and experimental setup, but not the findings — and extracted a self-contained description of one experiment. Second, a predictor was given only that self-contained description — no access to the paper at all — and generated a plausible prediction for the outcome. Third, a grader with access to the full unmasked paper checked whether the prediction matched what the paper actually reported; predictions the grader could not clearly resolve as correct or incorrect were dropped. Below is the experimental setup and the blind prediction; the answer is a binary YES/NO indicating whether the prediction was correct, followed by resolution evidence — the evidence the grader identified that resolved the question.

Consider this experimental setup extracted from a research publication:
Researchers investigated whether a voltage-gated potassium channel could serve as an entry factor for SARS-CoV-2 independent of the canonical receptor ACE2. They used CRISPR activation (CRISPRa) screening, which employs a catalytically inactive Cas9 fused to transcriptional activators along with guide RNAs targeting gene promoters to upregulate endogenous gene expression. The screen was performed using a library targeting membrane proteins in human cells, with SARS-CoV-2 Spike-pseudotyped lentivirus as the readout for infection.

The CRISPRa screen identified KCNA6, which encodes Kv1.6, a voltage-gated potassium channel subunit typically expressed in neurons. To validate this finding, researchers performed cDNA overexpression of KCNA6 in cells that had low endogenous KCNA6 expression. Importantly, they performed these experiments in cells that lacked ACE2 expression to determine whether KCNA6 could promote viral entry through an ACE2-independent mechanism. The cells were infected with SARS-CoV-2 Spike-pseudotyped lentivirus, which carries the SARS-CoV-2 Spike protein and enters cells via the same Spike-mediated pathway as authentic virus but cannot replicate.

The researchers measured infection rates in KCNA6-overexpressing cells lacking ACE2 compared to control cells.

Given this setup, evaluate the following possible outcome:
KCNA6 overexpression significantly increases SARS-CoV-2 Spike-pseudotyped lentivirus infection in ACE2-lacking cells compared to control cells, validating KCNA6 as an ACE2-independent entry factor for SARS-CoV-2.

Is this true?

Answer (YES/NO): YES